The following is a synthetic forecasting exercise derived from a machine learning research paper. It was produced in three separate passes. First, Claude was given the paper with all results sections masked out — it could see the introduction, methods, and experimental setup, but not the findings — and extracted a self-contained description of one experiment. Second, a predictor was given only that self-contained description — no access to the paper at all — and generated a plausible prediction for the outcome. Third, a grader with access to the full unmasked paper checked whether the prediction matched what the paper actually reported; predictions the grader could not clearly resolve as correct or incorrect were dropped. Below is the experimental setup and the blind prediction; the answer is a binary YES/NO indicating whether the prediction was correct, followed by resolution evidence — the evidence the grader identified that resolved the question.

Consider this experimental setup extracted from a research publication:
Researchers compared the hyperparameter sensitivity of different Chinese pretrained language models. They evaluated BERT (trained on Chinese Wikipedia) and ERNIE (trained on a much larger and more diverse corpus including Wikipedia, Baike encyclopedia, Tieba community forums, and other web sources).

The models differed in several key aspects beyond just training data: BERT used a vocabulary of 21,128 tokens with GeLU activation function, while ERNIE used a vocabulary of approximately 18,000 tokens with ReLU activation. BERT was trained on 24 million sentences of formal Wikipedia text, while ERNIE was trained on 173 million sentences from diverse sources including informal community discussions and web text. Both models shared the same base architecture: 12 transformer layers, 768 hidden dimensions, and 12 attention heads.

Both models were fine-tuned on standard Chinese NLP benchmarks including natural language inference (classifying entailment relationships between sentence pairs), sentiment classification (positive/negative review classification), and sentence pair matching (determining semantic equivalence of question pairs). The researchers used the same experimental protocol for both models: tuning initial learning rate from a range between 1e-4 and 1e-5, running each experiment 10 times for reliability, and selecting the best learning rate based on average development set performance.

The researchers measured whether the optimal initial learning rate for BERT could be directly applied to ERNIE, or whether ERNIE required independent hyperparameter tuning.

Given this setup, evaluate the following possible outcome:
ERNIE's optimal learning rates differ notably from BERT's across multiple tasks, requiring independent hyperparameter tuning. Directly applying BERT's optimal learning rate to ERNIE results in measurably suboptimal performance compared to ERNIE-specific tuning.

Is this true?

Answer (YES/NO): YES